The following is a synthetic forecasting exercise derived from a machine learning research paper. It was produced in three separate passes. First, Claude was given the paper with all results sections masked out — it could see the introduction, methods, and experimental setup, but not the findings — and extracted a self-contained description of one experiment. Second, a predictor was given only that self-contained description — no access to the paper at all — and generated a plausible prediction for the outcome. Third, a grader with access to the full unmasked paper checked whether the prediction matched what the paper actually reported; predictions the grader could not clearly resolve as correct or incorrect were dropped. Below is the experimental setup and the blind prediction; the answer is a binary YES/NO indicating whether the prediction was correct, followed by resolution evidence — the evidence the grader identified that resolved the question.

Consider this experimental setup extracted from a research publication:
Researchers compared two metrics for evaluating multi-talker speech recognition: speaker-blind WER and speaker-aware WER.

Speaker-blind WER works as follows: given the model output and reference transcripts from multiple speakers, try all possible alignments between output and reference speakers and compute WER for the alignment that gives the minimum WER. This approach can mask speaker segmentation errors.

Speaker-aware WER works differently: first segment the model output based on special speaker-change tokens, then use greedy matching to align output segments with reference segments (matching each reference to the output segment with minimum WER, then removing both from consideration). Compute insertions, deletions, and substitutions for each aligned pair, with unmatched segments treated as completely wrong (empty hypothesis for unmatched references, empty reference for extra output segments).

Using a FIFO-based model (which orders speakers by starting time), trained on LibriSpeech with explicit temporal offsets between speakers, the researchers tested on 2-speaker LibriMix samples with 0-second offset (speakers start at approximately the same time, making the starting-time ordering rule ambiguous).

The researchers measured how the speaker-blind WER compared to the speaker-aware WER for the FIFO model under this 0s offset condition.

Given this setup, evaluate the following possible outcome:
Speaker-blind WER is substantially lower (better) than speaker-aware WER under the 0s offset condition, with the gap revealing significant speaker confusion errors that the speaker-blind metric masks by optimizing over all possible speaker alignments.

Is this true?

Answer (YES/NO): YES